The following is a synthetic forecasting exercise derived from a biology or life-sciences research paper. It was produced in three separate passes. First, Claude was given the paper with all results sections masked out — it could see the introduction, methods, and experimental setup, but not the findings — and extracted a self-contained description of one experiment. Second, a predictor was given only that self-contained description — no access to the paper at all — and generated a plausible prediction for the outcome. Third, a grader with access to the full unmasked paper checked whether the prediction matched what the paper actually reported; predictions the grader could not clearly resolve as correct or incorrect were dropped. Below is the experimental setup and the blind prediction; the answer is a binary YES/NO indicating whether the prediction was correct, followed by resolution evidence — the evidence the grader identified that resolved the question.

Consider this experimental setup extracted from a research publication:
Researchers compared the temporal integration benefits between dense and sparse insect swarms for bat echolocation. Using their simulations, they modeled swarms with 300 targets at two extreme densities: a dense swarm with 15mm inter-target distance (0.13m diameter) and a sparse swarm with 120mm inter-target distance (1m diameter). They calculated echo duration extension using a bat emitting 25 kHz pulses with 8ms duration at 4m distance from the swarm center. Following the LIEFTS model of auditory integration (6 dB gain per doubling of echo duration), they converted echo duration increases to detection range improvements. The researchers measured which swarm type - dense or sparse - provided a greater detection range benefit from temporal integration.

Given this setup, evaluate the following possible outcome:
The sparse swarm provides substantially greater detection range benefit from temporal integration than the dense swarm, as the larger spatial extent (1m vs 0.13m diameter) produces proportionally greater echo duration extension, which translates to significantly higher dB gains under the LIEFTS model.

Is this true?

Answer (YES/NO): YES